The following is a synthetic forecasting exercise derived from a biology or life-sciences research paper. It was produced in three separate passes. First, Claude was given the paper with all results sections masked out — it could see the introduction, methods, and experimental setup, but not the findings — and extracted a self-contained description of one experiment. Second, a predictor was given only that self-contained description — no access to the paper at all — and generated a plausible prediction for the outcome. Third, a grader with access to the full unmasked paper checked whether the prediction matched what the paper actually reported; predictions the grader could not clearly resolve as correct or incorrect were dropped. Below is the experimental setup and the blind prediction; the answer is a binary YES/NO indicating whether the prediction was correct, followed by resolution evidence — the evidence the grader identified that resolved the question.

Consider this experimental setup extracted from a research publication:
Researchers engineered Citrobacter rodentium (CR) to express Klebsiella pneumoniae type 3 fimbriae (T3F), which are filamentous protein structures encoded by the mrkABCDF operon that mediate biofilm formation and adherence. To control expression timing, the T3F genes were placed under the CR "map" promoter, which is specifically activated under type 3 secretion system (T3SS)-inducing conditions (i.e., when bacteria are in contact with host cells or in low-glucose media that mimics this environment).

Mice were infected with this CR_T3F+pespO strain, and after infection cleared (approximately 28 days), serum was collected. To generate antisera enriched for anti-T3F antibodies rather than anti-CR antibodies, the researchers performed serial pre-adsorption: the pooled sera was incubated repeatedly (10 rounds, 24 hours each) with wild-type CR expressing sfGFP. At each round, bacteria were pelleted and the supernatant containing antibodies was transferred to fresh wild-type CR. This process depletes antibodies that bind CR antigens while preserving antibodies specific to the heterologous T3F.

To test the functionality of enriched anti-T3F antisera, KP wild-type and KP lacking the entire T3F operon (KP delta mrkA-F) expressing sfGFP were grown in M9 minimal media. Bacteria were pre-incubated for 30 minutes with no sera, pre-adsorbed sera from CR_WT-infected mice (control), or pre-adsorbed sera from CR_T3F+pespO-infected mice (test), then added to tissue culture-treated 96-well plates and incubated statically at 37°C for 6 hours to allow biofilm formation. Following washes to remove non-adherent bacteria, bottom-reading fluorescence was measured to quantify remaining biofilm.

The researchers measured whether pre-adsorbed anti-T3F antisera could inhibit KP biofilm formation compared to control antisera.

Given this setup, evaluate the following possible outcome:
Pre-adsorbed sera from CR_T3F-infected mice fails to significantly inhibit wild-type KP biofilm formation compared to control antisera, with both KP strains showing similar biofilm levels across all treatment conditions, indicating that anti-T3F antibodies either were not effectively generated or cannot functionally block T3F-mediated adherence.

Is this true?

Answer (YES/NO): NO